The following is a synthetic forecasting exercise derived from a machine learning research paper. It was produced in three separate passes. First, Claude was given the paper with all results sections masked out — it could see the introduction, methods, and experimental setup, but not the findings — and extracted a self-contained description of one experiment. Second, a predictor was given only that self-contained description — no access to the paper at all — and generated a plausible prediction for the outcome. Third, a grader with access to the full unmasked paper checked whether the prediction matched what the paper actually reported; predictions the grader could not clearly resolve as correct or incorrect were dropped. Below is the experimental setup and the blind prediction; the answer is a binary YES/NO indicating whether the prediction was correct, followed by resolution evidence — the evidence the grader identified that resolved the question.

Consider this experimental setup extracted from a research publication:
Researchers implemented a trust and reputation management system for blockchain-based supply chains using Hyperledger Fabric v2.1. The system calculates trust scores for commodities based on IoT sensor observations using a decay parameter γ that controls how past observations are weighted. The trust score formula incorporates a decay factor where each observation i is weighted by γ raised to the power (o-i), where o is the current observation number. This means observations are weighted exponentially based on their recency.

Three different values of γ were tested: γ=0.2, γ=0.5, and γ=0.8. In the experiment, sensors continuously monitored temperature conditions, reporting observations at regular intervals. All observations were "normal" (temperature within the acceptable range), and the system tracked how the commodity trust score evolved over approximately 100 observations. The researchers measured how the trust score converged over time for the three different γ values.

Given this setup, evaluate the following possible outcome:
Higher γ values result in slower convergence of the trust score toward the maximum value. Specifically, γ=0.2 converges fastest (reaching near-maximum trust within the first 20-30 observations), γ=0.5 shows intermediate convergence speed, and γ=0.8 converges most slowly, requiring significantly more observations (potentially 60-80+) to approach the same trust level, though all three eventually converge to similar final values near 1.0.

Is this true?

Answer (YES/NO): NO